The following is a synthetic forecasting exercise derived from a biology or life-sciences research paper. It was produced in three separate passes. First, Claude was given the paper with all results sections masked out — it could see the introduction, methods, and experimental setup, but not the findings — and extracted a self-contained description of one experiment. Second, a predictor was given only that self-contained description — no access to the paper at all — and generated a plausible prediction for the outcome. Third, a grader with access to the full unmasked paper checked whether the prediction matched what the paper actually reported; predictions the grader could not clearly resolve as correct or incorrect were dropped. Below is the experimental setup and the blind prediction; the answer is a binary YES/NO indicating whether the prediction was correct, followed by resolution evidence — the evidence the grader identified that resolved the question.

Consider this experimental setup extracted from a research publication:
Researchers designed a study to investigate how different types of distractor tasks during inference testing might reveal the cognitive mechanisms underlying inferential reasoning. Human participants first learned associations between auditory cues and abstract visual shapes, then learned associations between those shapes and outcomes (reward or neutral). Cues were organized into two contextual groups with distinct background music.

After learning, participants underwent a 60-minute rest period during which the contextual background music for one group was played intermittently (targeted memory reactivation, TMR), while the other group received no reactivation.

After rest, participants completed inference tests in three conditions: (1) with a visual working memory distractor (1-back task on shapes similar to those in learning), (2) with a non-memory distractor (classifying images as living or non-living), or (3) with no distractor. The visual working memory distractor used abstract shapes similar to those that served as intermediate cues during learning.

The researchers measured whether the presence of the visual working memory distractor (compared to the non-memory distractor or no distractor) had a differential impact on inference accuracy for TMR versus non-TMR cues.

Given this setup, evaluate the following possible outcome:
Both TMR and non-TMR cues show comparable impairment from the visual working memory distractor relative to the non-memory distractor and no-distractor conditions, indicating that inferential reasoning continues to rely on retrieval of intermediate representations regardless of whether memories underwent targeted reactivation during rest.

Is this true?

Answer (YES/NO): NO